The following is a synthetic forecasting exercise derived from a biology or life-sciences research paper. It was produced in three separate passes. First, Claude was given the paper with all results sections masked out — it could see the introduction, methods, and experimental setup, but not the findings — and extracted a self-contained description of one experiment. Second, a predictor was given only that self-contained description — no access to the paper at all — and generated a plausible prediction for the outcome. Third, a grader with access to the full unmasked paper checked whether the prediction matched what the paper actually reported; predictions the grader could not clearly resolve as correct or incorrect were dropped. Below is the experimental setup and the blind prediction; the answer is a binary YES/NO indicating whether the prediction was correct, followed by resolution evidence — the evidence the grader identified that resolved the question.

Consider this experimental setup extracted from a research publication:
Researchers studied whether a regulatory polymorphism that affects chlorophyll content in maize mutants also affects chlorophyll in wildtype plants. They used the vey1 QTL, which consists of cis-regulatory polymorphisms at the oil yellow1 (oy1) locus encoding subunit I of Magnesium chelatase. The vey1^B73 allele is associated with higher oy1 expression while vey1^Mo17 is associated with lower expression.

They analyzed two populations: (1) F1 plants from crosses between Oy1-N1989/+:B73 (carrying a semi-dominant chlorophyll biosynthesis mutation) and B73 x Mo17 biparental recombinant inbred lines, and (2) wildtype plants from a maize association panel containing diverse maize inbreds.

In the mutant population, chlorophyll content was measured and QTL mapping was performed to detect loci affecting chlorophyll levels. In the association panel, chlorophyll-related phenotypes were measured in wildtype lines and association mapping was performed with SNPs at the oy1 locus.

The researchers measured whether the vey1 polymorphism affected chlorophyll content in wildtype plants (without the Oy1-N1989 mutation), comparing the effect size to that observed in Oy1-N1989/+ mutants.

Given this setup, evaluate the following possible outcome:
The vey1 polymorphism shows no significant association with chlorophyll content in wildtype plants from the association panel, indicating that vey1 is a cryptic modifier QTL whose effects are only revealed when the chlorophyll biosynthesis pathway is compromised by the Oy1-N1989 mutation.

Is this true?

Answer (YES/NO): YES